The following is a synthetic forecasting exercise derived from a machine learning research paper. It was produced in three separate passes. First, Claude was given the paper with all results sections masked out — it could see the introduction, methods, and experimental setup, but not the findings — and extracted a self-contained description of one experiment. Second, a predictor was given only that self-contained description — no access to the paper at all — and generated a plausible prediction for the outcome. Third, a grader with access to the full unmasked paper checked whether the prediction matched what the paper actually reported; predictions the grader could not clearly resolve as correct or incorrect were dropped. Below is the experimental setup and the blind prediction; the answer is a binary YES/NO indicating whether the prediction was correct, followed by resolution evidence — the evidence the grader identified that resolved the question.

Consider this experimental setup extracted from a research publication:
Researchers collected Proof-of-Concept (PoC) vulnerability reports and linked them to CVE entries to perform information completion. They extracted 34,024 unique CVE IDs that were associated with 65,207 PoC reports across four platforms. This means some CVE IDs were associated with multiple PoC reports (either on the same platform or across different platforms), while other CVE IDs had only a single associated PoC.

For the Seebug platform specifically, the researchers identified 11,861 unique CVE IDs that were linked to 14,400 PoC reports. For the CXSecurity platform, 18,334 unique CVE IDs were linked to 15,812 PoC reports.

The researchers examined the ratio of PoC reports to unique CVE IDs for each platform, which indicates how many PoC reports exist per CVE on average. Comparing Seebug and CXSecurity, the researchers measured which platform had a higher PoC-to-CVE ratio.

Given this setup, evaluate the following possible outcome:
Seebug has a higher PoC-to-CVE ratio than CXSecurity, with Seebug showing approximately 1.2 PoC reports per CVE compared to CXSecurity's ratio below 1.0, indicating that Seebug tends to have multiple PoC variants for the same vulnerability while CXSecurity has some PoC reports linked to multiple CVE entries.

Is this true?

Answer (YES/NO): YES